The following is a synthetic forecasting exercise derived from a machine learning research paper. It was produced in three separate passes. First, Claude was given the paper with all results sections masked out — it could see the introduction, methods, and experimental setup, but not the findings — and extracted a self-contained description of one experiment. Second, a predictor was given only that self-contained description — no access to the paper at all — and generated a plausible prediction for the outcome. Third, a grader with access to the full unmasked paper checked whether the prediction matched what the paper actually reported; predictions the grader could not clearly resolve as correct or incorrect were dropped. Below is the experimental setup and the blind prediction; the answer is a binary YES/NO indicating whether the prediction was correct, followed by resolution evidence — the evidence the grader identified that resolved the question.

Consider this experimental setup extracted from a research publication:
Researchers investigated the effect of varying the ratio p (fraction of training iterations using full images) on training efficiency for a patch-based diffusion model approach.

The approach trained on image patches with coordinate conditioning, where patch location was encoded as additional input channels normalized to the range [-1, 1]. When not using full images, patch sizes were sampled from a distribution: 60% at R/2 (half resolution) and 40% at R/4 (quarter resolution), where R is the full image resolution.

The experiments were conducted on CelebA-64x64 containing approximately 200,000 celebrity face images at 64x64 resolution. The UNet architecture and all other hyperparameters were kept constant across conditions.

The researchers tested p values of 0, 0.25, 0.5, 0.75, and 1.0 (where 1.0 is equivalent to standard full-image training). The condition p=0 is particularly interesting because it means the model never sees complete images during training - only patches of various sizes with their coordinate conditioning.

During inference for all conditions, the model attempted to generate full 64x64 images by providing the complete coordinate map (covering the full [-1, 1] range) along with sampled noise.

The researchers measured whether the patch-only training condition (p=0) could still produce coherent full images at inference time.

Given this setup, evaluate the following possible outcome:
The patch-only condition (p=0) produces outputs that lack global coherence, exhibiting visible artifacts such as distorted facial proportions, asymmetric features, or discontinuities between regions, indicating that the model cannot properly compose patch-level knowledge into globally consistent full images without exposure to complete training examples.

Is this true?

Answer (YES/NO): NO